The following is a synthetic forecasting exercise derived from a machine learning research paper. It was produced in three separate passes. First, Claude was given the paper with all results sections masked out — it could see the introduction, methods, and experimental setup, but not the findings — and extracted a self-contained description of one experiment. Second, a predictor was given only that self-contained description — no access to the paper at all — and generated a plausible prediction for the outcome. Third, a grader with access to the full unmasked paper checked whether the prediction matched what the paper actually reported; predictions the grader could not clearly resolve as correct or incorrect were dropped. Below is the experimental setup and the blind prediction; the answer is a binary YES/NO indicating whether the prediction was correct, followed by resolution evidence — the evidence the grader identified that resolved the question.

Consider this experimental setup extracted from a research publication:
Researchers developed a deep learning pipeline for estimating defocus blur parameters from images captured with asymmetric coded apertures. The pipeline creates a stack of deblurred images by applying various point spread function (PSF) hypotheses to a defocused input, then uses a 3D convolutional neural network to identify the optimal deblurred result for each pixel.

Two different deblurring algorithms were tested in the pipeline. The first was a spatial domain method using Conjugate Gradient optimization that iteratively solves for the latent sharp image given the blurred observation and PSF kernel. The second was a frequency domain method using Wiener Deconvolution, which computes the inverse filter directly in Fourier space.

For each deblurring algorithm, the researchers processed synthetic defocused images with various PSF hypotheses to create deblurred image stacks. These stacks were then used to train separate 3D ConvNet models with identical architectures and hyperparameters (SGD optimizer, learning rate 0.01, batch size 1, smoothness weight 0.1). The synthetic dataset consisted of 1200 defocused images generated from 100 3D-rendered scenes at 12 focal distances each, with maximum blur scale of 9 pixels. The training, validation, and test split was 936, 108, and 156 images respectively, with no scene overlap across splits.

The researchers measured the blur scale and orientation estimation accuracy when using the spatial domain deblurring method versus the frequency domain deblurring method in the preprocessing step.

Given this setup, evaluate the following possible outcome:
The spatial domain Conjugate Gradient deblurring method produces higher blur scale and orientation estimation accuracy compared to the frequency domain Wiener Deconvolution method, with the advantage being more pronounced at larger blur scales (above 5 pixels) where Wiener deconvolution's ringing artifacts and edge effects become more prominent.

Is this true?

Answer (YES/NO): NO